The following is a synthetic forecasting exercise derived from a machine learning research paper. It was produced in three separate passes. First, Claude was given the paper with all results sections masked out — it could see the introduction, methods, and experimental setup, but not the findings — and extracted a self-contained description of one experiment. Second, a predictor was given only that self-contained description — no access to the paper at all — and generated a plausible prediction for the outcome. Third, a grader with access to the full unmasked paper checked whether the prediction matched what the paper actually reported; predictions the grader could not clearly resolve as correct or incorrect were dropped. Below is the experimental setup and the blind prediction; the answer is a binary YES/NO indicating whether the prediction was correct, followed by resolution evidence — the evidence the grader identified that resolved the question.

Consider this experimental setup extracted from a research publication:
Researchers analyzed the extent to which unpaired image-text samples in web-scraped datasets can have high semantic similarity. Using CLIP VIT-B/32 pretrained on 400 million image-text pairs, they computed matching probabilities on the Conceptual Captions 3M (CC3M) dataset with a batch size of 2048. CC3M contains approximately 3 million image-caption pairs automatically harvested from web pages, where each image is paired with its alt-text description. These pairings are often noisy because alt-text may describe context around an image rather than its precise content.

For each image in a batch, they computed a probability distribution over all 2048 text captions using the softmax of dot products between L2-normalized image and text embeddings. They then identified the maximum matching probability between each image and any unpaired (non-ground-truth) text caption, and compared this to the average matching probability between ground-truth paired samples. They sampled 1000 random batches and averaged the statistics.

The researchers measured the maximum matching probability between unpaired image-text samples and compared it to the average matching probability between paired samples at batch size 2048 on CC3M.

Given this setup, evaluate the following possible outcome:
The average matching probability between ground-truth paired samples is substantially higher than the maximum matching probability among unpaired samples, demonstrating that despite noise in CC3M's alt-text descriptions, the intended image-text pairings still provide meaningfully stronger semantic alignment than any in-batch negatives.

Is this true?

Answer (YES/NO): NO